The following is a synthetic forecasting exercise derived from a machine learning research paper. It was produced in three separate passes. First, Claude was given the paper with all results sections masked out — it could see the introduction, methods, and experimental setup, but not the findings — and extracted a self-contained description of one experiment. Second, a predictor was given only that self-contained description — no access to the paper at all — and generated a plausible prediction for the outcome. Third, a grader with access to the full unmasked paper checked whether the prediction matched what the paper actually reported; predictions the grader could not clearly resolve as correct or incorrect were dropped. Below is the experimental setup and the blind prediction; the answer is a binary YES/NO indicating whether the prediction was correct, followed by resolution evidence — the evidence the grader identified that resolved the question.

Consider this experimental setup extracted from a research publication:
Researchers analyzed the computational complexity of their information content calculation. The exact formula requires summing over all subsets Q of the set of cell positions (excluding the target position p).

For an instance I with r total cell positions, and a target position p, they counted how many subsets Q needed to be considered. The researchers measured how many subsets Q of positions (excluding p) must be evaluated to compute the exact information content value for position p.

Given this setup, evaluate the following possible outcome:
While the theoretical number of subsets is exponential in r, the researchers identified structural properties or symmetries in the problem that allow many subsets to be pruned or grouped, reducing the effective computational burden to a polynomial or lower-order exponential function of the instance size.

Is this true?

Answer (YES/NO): NO